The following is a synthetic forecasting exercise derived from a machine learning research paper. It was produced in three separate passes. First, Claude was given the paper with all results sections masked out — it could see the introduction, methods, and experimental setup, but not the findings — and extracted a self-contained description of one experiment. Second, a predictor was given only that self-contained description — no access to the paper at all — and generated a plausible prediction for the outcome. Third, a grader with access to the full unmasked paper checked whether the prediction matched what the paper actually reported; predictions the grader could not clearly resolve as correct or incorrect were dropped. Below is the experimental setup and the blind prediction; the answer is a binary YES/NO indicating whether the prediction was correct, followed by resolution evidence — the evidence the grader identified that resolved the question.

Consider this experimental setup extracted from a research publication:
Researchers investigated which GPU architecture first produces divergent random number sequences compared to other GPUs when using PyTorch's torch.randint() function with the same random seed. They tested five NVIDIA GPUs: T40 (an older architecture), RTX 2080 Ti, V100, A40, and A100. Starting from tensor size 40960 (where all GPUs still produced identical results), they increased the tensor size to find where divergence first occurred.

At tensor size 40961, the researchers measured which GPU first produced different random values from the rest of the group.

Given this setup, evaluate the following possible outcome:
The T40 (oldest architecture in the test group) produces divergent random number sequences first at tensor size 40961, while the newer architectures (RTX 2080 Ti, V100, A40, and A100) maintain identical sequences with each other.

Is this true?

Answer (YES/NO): YES